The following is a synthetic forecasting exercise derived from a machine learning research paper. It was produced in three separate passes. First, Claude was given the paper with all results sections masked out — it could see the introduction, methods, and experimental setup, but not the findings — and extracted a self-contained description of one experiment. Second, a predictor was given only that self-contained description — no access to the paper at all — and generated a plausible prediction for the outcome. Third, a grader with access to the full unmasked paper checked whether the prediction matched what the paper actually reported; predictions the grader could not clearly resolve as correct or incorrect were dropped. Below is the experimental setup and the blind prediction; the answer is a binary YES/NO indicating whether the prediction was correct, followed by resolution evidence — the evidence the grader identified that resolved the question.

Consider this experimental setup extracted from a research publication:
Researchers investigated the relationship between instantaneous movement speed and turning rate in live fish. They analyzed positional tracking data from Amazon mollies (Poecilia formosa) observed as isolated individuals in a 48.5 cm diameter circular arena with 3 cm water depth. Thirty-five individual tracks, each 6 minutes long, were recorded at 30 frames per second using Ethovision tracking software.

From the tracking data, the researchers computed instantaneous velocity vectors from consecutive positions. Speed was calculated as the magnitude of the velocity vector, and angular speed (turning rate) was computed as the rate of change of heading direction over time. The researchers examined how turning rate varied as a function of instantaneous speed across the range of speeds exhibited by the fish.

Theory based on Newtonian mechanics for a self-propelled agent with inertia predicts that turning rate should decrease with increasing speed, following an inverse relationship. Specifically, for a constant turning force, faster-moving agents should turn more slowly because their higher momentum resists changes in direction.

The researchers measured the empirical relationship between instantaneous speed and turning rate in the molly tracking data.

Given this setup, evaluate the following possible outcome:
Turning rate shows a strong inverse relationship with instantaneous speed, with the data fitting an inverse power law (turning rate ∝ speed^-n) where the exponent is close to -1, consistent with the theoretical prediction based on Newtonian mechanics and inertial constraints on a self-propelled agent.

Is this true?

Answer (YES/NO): NO